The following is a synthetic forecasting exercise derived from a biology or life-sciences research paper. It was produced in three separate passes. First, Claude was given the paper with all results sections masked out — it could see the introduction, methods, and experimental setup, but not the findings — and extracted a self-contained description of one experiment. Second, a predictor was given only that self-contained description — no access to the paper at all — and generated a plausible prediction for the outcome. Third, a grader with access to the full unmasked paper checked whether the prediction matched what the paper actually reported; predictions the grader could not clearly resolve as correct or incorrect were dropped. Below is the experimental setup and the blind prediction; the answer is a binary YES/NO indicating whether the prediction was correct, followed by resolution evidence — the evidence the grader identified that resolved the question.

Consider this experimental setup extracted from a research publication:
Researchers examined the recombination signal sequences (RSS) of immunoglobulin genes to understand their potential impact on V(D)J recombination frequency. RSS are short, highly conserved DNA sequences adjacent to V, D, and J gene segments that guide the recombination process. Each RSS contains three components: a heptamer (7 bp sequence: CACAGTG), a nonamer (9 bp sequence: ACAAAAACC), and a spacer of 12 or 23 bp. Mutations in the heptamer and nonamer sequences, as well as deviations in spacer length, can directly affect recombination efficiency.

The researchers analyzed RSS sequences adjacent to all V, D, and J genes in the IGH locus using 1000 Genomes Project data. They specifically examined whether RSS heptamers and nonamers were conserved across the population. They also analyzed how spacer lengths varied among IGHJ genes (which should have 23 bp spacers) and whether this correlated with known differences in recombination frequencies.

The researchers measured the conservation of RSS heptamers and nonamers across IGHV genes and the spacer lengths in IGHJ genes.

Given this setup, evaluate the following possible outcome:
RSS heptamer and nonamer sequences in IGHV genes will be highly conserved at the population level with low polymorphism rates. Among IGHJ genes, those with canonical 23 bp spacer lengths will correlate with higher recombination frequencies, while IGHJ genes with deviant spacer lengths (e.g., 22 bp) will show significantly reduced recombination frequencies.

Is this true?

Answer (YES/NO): NO